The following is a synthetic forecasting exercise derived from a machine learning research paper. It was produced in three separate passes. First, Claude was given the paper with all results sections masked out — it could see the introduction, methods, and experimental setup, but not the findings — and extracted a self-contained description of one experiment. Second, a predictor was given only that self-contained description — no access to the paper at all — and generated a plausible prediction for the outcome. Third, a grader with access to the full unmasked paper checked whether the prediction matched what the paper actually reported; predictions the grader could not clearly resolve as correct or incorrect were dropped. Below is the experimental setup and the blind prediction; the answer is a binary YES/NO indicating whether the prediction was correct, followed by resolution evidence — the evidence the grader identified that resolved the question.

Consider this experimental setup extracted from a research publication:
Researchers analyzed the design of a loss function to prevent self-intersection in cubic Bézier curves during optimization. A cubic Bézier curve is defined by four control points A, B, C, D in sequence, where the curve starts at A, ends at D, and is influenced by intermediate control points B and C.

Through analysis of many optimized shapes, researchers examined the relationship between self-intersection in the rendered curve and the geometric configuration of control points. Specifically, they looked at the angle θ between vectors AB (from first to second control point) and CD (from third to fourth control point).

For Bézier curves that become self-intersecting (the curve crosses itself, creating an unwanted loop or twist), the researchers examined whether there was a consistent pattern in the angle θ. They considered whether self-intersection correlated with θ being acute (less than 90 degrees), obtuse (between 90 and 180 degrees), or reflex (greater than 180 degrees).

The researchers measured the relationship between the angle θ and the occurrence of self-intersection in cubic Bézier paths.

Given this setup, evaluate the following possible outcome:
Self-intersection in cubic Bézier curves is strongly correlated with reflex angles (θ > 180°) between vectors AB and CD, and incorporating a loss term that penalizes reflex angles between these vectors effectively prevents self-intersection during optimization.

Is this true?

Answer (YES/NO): NO